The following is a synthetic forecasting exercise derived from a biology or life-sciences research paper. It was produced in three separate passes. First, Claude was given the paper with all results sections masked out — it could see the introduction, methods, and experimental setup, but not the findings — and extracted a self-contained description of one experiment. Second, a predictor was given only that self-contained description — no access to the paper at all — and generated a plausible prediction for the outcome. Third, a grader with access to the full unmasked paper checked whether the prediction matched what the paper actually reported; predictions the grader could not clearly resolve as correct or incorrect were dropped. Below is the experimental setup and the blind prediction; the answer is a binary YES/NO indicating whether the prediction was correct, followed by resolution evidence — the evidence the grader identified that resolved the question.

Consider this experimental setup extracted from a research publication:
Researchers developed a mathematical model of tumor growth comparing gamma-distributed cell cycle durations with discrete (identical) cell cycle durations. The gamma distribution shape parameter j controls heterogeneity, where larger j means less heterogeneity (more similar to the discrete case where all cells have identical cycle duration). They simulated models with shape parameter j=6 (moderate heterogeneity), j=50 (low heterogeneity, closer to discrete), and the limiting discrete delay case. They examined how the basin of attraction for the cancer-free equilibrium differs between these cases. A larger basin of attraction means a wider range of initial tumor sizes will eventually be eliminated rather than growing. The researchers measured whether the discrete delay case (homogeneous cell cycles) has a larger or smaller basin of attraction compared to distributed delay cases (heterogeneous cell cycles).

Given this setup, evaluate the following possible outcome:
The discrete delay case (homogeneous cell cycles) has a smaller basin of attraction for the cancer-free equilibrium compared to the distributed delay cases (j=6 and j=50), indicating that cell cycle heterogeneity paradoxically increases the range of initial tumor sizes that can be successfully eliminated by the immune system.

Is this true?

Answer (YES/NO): NO